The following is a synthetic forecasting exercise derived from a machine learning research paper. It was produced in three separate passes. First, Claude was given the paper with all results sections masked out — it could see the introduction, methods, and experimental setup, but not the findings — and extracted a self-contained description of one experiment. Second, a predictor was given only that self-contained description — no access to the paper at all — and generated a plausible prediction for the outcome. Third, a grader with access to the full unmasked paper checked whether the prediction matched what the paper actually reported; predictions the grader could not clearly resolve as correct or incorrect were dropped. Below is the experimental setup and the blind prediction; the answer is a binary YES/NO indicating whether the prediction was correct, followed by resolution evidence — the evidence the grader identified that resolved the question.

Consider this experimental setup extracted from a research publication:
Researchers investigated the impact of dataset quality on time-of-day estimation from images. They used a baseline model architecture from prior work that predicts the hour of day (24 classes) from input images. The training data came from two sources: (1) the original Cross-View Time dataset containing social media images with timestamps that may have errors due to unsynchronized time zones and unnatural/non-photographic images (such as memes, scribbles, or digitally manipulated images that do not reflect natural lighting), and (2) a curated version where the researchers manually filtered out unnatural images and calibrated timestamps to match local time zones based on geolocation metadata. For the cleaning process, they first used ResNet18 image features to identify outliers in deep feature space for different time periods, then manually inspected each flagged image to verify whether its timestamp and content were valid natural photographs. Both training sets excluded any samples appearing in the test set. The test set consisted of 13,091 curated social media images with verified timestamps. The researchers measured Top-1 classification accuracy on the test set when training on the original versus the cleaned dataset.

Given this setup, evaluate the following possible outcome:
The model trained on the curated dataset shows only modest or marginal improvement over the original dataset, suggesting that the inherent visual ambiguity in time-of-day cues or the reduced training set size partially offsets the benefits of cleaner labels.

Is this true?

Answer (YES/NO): NO